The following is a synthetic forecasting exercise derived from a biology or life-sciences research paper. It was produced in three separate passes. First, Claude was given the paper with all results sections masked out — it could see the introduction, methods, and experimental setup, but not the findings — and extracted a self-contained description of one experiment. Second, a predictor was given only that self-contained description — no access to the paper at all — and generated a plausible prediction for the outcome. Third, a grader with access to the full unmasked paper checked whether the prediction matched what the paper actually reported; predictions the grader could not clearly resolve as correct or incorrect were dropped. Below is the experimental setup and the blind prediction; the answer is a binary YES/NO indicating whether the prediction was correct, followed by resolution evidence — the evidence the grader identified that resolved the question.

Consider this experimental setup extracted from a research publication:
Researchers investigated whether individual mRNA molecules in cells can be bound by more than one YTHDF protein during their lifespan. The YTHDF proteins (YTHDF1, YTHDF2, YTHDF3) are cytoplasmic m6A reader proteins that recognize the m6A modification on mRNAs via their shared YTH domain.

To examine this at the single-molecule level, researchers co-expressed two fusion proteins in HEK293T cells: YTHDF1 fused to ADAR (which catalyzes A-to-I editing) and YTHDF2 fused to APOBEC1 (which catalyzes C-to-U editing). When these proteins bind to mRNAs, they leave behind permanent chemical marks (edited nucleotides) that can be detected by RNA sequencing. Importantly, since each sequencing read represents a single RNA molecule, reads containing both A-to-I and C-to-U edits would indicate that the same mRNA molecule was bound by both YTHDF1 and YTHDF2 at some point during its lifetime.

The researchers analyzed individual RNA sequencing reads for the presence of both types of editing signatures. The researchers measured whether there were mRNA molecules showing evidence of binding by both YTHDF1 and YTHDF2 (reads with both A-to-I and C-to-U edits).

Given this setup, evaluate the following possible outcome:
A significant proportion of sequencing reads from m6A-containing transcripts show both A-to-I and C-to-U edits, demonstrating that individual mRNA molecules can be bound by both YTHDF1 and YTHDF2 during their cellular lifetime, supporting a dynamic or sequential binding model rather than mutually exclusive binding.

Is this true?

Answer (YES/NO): YES